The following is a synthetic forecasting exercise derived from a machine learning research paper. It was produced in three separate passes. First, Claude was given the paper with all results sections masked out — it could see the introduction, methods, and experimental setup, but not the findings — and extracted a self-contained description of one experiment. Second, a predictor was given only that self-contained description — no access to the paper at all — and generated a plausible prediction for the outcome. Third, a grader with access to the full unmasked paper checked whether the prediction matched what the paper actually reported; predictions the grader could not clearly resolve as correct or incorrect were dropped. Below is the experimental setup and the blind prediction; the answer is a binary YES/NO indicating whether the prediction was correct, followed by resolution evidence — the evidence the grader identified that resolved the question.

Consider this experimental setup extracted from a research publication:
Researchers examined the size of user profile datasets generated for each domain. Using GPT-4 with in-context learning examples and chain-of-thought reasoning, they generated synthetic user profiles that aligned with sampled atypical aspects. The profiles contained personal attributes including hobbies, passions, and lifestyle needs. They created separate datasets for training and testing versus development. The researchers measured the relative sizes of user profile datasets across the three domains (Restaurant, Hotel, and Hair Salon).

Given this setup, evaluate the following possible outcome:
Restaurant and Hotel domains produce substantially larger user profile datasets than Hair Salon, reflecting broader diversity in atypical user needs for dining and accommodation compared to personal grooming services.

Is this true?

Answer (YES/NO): NO